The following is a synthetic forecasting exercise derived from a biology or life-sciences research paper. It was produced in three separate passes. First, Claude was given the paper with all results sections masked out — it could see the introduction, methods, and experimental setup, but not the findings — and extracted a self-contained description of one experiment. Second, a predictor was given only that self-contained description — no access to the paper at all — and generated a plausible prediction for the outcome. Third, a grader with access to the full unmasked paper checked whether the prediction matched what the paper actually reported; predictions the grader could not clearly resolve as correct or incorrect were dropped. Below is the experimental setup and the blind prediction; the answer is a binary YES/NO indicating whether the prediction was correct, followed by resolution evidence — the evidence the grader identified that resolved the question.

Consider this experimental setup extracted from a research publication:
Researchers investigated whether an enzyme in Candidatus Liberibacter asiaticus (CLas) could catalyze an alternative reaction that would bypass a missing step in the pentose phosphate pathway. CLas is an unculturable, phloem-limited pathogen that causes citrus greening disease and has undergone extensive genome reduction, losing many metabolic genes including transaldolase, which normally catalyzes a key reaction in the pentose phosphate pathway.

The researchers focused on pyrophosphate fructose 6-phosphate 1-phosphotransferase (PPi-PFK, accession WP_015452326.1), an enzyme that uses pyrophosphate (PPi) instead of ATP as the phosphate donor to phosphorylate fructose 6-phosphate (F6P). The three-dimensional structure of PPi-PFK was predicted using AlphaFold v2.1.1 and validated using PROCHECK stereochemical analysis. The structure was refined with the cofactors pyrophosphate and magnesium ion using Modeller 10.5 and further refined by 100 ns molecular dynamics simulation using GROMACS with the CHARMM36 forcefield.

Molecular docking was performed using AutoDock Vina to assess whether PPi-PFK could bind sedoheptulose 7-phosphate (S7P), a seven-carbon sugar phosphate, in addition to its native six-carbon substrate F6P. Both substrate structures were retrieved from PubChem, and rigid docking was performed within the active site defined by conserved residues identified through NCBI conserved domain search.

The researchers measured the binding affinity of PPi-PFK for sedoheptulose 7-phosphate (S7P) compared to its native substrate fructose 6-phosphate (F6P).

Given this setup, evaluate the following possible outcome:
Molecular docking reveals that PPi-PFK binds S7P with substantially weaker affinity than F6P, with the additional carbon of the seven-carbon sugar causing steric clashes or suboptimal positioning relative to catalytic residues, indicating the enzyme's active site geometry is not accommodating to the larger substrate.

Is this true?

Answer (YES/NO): NO